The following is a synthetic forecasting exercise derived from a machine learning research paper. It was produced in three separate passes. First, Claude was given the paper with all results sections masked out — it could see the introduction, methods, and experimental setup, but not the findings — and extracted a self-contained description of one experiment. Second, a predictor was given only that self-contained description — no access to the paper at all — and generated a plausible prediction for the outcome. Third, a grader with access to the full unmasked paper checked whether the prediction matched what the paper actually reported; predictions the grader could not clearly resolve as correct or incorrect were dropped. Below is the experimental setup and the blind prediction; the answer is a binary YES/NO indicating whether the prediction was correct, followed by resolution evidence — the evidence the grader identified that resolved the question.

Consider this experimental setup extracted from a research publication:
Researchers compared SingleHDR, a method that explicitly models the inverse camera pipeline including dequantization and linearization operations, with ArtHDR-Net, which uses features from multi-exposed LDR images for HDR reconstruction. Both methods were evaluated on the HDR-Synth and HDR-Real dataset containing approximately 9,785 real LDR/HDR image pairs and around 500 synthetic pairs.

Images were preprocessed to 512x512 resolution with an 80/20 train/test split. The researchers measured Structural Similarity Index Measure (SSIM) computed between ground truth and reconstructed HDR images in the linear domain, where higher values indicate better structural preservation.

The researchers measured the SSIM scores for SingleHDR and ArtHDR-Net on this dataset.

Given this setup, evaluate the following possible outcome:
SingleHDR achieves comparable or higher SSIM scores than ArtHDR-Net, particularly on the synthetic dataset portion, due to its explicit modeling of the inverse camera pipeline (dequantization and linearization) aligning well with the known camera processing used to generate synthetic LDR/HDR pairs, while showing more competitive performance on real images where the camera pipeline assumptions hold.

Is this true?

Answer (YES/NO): NO